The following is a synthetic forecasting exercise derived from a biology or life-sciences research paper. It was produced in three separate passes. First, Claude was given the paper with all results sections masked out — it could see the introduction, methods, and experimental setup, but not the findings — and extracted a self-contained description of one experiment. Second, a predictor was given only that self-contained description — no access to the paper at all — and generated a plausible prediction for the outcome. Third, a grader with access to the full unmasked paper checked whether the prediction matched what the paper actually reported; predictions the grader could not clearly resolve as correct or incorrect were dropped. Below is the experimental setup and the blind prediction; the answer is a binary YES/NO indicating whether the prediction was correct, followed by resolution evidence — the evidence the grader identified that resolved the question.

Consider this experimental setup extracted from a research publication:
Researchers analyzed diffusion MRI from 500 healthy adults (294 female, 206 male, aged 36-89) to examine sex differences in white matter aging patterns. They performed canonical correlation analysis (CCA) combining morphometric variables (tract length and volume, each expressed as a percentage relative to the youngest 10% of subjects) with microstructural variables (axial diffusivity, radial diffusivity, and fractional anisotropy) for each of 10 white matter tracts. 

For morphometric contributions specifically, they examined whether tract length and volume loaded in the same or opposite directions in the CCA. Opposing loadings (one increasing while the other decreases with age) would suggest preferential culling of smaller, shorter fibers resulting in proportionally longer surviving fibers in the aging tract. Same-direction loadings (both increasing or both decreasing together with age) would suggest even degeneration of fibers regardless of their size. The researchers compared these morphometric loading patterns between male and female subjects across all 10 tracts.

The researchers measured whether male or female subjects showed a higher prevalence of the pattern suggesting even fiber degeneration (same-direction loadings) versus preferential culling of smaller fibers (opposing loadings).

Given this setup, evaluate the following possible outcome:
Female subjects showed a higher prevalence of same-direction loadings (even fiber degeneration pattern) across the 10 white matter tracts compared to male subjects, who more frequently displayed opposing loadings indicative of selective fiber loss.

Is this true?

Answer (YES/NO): NO